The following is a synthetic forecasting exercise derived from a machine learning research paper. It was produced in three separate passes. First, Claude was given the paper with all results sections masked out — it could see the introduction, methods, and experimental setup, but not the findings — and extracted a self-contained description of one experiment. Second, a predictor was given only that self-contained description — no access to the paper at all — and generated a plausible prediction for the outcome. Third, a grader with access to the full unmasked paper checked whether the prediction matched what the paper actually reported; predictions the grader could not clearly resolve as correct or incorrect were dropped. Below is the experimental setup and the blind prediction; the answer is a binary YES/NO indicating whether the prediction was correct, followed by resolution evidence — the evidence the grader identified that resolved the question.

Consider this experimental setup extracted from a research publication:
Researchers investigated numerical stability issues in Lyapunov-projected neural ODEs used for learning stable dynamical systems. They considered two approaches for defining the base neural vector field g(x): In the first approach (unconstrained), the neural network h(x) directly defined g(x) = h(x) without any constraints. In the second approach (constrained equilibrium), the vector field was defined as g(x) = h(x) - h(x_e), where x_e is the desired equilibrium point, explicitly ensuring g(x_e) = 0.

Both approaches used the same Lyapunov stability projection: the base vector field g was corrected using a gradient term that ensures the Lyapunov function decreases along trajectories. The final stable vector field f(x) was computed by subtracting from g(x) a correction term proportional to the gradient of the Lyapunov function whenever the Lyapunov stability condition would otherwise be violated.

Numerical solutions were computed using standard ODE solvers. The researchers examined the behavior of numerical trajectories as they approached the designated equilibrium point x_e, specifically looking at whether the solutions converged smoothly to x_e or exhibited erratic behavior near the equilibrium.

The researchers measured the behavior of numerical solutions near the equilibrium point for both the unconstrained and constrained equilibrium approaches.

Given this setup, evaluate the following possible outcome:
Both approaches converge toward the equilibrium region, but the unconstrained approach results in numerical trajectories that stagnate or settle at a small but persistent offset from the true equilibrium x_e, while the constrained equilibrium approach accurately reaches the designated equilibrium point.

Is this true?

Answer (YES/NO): NO